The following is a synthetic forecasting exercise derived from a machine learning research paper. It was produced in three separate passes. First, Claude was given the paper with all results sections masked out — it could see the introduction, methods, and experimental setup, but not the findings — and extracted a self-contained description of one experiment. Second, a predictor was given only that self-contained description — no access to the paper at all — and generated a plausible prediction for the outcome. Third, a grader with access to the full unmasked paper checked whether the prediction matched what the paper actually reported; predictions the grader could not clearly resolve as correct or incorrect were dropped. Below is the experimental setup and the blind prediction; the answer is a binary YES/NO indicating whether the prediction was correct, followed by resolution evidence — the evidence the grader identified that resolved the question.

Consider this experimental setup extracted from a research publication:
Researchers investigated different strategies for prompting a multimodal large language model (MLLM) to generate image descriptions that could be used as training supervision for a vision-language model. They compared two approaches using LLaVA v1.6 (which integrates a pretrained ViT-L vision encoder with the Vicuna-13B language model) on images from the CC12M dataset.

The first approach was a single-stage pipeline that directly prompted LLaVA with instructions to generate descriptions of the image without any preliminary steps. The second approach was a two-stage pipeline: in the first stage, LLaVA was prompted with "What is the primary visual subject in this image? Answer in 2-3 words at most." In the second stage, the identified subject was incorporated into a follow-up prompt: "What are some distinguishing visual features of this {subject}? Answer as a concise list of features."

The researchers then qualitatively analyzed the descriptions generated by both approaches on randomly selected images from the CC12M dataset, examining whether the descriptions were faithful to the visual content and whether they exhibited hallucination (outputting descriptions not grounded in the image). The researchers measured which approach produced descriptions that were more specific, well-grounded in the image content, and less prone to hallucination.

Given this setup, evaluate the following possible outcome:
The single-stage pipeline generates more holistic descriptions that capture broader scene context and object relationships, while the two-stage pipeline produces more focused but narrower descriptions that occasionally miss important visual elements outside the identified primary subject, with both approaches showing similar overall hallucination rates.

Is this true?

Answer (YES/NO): NO